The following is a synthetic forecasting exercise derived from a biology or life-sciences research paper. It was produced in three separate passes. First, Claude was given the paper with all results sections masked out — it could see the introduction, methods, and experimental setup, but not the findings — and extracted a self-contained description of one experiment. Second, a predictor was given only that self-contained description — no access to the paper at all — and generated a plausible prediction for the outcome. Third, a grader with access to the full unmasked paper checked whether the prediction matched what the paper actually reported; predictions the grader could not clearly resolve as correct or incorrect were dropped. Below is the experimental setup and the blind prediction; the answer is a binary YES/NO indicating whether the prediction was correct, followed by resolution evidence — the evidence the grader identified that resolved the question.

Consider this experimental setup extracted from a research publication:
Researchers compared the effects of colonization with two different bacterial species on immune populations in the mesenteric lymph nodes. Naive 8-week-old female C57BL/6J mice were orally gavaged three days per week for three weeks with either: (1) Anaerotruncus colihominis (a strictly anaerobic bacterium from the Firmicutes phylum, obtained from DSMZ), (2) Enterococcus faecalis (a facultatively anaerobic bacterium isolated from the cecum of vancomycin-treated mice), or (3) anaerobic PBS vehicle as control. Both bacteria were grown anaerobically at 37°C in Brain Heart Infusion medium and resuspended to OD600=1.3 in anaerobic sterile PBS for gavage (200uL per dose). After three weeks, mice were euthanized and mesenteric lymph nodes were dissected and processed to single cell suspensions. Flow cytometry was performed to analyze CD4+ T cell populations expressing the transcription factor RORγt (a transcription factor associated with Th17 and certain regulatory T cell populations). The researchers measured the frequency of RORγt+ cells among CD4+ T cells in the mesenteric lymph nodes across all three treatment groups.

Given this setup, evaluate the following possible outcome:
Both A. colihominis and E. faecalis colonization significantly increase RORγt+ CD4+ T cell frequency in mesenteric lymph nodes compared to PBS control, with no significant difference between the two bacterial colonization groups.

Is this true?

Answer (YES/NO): NO